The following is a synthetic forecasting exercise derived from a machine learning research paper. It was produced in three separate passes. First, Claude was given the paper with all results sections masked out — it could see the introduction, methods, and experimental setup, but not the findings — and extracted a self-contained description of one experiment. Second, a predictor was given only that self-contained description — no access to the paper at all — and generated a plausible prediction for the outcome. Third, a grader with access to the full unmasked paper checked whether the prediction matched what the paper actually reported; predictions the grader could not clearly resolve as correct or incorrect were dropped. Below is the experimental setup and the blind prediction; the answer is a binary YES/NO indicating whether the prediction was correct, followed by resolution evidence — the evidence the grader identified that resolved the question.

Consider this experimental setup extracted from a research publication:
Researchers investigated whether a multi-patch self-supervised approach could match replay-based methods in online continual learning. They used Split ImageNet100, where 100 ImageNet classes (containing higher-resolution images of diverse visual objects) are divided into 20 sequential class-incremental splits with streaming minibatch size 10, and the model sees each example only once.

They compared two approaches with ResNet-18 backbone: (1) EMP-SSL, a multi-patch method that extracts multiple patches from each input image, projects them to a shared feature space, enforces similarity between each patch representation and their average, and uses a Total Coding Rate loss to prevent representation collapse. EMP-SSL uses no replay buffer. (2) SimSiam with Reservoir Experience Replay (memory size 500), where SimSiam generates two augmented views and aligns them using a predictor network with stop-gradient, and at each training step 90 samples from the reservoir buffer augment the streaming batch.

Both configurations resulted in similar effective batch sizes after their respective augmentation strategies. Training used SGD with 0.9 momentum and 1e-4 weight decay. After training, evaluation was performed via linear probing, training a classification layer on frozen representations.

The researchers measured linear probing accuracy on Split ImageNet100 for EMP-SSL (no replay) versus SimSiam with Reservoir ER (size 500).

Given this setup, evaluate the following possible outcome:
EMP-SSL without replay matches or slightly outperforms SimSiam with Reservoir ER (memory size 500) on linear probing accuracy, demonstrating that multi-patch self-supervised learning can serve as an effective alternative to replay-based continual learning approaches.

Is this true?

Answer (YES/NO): NO